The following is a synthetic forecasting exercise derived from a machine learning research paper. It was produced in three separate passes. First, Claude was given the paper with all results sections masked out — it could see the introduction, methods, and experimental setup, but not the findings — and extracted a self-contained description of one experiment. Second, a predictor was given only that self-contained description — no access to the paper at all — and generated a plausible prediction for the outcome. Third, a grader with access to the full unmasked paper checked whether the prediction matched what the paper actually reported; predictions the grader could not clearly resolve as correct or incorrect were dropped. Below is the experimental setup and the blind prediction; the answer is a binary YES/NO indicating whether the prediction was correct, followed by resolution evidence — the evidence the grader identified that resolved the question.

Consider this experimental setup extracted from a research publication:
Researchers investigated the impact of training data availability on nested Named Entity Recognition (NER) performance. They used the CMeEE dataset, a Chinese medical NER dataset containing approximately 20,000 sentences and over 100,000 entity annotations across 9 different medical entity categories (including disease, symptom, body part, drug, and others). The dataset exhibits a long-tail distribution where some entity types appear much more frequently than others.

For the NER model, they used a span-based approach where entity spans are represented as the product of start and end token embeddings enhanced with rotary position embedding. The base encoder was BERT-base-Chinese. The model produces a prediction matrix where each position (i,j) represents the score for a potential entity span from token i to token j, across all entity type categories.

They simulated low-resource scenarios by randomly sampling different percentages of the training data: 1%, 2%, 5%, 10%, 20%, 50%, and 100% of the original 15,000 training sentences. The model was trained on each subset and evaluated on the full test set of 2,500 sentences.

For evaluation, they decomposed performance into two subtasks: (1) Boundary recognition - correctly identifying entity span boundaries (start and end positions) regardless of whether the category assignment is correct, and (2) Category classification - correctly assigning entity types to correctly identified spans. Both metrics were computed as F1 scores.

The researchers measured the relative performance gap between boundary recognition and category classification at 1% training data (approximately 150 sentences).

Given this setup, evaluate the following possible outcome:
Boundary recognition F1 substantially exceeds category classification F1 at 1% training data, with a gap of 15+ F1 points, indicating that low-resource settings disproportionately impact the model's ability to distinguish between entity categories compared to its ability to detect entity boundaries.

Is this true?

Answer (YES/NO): NO